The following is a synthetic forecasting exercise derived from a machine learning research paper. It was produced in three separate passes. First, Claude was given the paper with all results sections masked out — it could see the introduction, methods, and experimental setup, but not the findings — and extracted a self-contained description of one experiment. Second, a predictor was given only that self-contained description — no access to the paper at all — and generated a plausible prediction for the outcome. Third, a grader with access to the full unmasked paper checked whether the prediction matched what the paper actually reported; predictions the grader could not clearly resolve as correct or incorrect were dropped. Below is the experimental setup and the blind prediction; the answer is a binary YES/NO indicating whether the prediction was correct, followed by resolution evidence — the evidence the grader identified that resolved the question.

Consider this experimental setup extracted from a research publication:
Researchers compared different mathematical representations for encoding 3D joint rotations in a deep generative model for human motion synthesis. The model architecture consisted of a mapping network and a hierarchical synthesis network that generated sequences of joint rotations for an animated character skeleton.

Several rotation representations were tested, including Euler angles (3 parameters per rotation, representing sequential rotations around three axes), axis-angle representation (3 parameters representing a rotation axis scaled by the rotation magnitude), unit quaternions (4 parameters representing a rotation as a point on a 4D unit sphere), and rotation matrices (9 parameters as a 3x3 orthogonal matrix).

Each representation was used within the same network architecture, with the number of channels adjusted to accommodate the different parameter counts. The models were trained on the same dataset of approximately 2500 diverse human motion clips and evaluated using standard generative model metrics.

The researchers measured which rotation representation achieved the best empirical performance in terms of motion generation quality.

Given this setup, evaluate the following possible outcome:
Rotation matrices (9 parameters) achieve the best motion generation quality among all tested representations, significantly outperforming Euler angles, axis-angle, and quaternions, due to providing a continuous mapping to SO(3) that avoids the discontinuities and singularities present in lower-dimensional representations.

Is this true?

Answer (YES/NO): NO